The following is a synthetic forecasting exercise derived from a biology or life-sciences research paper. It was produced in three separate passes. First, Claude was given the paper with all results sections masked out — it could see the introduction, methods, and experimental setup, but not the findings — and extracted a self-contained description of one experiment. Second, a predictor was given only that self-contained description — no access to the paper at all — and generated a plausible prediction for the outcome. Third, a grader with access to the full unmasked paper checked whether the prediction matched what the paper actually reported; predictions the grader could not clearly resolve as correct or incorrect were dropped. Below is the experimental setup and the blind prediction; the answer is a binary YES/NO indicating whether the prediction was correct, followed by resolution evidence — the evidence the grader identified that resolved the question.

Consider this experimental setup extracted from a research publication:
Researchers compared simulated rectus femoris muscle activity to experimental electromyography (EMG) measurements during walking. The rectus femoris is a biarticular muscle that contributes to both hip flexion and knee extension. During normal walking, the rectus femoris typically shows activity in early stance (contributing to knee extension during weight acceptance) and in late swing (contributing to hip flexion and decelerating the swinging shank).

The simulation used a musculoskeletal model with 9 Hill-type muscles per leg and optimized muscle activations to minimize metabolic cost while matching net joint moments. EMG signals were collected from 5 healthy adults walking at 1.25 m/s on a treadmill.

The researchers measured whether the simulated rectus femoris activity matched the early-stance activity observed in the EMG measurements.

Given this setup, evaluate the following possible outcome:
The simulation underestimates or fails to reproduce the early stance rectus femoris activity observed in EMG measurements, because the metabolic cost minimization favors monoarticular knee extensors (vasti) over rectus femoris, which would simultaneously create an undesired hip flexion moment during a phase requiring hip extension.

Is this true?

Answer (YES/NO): YES